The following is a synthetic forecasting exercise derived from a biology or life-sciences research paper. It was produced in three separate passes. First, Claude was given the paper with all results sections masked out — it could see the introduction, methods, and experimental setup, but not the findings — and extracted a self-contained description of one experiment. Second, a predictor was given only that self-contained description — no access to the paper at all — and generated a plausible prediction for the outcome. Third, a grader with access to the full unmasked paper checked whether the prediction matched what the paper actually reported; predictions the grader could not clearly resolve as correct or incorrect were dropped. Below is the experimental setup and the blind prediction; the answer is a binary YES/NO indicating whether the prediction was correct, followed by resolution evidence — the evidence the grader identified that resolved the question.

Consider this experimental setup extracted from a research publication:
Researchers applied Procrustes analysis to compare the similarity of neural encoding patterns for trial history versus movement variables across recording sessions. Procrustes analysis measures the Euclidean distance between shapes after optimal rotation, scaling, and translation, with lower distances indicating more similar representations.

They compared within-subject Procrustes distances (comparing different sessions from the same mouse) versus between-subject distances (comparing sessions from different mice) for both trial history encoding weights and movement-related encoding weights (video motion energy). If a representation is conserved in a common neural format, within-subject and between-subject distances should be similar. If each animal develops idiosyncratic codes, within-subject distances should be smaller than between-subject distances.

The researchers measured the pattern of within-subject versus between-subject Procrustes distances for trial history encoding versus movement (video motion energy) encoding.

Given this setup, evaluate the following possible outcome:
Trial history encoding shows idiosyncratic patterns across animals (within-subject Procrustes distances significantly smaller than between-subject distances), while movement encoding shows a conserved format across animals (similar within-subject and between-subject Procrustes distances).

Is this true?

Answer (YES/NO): NO